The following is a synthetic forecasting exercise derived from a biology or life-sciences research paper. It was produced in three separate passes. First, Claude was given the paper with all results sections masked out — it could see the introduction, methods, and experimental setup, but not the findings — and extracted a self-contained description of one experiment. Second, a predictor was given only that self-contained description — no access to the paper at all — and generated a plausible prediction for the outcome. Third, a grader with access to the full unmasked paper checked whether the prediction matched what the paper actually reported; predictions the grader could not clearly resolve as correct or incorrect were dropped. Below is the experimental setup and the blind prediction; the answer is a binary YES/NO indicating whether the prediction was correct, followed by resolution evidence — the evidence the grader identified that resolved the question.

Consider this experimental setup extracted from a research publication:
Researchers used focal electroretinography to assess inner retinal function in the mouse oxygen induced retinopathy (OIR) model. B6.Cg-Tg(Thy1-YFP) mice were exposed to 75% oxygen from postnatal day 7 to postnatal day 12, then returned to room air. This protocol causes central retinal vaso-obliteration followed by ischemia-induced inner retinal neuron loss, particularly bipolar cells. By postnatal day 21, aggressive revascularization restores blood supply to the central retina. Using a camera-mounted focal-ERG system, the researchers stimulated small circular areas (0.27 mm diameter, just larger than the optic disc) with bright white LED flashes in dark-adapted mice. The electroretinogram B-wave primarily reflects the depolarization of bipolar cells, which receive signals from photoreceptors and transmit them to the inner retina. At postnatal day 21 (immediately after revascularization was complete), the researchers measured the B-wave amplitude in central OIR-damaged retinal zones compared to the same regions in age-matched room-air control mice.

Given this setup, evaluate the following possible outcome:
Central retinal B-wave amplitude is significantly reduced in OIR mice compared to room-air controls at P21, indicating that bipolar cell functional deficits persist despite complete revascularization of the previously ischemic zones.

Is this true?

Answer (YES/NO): YES